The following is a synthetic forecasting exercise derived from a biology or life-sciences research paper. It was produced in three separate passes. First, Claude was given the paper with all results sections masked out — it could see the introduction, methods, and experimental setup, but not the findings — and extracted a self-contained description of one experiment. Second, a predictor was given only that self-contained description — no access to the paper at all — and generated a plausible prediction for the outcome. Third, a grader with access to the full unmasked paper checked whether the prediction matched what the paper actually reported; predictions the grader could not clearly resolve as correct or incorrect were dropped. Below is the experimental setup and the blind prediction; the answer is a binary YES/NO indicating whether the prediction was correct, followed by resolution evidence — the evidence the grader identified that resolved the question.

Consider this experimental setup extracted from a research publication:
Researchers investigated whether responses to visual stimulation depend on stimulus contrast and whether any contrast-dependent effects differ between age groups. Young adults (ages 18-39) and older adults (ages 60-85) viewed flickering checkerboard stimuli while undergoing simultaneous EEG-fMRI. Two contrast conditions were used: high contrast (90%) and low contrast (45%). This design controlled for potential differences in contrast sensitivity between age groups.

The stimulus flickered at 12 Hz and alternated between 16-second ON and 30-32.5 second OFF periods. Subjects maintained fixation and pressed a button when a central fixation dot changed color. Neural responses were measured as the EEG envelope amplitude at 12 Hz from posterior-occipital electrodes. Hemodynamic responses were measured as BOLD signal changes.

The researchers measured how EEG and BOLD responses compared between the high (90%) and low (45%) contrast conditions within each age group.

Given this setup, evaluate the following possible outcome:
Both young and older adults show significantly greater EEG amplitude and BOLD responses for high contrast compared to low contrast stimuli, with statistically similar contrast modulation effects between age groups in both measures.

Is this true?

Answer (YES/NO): NO